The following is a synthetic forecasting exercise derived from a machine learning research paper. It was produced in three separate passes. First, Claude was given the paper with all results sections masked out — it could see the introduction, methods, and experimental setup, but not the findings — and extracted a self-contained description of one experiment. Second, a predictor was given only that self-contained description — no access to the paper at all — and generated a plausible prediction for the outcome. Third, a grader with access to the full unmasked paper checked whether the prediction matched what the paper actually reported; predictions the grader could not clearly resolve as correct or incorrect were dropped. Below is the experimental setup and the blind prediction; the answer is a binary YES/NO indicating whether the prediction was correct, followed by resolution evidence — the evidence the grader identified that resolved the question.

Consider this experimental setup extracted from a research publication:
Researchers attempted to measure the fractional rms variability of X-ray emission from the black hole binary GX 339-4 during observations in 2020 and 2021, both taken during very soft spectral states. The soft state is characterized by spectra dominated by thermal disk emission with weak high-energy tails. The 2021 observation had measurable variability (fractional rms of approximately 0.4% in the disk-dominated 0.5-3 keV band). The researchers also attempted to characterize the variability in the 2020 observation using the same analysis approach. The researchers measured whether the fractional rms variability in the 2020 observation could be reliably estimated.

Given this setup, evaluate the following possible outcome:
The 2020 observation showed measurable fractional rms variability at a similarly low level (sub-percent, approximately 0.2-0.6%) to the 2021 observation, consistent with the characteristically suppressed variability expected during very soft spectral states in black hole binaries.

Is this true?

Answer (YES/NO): NO